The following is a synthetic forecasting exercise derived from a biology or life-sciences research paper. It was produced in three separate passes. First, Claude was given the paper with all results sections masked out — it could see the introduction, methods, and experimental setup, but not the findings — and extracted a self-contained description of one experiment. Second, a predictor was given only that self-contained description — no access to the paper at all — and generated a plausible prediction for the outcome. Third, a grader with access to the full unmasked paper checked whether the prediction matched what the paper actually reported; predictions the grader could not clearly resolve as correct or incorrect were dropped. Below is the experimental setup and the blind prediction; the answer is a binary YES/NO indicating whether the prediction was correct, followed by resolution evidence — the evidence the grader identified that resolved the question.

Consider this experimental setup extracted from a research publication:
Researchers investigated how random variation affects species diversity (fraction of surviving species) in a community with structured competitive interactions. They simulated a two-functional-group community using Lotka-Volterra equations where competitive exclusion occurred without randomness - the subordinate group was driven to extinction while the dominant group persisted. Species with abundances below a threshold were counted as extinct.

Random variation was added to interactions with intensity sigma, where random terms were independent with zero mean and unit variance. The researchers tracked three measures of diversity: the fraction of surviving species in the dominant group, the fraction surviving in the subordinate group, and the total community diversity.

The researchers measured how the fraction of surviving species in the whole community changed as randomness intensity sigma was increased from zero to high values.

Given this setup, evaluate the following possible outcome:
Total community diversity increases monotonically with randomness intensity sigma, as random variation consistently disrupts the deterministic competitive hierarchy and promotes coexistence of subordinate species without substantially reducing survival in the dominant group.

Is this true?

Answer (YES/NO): NO